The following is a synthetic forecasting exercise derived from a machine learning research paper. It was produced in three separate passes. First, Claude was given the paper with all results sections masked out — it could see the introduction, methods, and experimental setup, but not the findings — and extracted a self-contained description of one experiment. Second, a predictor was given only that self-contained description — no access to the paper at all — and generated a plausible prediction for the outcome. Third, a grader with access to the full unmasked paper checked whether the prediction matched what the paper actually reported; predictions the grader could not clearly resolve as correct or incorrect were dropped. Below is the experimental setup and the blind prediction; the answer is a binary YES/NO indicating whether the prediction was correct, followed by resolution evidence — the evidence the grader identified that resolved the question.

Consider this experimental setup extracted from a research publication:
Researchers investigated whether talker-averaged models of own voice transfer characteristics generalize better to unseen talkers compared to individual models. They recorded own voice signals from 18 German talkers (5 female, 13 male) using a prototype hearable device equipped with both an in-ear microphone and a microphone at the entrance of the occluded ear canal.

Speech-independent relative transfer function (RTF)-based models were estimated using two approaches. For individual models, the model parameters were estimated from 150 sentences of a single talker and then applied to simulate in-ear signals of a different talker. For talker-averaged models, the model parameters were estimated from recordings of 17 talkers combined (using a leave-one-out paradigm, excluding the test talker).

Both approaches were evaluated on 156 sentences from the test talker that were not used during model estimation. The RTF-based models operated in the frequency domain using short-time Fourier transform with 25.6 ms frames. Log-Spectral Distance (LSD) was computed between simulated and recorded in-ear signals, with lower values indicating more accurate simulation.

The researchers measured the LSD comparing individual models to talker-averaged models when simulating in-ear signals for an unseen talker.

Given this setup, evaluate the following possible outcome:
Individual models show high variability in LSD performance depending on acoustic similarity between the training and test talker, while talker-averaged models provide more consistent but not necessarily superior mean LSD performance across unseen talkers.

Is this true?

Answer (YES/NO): NO